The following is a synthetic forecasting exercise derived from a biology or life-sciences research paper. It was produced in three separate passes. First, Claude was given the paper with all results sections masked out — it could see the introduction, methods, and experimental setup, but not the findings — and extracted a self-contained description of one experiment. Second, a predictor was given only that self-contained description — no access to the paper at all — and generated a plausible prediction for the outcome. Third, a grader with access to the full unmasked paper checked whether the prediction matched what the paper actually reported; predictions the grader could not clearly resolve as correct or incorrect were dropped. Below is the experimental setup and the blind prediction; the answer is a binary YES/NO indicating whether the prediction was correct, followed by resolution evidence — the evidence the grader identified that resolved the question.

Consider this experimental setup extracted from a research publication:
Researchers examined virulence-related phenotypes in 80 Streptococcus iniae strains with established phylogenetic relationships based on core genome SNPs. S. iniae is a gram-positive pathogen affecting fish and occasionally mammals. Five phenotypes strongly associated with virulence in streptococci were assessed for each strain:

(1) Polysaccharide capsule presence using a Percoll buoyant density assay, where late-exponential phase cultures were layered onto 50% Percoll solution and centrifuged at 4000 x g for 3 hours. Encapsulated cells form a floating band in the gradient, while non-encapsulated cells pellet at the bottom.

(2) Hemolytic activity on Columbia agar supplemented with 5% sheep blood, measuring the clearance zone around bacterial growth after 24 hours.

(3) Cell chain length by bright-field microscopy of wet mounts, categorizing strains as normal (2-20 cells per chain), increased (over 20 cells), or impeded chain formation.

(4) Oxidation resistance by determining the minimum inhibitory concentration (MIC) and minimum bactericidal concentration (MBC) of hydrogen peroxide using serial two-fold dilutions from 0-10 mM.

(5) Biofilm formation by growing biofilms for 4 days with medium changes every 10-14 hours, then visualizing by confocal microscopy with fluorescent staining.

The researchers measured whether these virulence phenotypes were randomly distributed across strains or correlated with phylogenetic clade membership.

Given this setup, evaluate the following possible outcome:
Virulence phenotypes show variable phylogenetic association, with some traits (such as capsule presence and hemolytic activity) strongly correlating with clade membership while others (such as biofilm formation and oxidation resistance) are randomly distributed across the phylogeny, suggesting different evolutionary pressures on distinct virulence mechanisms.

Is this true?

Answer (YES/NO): NO